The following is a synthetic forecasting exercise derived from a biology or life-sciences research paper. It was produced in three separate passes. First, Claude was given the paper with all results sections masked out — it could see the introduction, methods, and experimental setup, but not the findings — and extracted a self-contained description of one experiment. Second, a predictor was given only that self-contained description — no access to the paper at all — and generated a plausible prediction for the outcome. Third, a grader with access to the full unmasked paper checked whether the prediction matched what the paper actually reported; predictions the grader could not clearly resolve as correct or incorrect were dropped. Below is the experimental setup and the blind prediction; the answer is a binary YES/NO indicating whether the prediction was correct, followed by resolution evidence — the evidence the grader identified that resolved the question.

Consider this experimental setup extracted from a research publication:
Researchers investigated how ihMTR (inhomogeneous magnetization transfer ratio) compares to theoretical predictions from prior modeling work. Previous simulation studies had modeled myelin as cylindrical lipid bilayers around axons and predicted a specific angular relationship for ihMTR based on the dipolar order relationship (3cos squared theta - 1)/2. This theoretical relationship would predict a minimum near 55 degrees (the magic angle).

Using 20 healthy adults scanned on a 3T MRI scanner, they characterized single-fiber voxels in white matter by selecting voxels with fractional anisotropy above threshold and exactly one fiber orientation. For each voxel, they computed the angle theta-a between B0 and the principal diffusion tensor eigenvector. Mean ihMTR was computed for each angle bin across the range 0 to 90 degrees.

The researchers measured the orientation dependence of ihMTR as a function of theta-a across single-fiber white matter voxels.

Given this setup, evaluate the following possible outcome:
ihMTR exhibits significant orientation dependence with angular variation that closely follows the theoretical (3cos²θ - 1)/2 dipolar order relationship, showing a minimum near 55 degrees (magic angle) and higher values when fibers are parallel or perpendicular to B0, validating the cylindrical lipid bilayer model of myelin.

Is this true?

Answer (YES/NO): NO